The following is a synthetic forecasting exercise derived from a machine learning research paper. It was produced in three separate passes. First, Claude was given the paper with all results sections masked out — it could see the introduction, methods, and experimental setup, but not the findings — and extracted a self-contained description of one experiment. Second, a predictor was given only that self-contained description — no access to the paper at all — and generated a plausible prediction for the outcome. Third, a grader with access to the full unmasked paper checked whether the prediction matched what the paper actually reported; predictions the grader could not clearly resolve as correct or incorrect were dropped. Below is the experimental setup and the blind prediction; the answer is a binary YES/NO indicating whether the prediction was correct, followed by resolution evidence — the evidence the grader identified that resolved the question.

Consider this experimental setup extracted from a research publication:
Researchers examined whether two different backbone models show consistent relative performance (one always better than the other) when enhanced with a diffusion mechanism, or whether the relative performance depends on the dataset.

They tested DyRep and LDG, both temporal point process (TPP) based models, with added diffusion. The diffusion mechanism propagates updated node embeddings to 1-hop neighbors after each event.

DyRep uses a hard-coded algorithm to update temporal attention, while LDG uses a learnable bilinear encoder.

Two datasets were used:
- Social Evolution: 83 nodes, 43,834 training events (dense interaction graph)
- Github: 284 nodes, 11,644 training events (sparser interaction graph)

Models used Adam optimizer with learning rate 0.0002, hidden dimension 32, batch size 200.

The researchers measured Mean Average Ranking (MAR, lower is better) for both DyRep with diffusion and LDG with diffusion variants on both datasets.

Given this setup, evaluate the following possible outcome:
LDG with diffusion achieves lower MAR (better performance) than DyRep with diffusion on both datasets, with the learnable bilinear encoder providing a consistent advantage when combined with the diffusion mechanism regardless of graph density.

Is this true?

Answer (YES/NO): NO